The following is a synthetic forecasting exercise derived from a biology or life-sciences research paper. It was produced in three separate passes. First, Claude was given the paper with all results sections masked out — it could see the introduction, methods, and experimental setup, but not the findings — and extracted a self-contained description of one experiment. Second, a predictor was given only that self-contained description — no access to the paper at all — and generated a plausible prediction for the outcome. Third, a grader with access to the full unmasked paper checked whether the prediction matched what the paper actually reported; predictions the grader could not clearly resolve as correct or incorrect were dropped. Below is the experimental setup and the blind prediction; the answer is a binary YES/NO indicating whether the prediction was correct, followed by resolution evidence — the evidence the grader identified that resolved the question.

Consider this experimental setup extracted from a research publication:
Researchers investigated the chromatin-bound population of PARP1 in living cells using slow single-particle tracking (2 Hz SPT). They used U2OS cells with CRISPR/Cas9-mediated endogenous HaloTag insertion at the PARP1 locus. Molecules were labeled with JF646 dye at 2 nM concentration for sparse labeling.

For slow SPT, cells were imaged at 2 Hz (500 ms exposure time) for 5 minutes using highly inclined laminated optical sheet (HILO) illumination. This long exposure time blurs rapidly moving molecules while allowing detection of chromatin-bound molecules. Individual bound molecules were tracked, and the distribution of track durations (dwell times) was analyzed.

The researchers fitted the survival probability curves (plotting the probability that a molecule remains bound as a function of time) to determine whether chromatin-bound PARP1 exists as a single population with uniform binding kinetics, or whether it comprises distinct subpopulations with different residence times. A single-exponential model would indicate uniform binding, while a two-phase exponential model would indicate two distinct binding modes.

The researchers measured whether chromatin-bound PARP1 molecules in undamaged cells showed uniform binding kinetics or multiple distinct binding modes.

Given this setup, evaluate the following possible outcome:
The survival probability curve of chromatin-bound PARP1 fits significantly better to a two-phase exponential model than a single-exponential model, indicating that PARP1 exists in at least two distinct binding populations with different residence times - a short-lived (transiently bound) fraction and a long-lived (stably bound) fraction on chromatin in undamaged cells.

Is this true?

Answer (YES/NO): YES